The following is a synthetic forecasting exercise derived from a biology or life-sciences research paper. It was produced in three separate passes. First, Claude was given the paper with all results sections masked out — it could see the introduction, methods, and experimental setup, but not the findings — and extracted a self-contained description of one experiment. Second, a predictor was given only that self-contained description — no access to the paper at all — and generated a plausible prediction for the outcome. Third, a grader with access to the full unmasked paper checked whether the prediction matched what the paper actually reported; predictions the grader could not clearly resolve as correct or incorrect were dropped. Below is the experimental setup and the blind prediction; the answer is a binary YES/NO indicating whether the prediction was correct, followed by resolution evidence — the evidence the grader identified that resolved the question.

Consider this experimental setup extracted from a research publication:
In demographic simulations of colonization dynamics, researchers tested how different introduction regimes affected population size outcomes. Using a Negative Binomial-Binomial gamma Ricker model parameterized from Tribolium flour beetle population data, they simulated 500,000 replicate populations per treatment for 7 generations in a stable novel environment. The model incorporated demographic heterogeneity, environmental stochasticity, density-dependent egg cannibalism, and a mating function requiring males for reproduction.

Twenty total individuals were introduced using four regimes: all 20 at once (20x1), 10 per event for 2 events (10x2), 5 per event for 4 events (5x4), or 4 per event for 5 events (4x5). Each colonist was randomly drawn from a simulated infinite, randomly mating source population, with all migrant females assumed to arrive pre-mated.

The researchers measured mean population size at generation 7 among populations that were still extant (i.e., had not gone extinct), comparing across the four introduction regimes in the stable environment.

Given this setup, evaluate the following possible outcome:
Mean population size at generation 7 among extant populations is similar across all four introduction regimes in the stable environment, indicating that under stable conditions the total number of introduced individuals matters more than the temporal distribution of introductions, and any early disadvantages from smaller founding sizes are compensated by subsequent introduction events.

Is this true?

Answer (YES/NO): YES